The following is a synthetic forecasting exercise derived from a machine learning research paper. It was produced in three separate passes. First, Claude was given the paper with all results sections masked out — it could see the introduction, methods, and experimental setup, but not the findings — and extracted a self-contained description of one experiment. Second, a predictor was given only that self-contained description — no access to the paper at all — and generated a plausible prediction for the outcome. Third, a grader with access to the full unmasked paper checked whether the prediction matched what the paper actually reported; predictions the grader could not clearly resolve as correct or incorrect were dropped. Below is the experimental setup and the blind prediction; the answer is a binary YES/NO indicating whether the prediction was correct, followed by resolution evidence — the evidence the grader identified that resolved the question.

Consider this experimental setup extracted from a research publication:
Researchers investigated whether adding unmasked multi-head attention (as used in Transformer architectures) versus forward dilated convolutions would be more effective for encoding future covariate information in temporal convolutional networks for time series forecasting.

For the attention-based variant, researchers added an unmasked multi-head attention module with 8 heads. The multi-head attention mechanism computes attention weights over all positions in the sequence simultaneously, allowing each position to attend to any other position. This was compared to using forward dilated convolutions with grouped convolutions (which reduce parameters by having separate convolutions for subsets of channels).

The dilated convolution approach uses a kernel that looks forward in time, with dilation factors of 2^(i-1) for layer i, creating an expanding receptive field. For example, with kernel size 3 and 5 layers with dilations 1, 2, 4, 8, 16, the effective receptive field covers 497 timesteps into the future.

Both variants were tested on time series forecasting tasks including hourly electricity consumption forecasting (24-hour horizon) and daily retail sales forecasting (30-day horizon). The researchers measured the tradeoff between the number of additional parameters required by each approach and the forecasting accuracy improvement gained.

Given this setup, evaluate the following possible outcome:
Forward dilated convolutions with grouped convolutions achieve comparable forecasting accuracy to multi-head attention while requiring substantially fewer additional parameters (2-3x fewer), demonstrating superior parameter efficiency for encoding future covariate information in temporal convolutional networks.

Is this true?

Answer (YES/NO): NO